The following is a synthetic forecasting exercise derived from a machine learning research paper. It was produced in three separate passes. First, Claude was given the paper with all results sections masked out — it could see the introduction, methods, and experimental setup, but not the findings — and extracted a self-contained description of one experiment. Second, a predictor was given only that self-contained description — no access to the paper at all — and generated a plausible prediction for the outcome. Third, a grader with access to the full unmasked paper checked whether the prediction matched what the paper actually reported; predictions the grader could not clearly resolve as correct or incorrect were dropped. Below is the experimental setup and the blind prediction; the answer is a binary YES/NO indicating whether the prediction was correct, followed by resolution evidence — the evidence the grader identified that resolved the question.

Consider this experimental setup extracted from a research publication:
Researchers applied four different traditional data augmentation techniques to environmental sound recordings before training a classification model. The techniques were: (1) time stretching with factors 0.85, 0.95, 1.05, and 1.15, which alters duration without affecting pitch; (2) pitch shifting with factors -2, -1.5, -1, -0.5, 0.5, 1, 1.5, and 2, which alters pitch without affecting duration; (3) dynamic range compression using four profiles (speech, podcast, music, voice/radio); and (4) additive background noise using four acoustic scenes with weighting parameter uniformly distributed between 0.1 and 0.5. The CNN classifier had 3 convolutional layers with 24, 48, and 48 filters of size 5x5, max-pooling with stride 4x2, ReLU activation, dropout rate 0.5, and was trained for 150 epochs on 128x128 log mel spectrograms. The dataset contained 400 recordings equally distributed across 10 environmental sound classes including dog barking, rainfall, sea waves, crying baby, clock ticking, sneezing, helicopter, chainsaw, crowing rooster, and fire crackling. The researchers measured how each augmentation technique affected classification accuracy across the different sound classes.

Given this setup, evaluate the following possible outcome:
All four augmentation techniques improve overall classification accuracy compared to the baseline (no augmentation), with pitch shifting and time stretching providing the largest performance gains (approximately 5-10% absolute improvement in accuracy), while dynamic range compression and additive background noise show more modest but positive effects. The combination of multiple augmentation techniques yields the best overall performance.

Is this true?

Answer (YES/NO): NO